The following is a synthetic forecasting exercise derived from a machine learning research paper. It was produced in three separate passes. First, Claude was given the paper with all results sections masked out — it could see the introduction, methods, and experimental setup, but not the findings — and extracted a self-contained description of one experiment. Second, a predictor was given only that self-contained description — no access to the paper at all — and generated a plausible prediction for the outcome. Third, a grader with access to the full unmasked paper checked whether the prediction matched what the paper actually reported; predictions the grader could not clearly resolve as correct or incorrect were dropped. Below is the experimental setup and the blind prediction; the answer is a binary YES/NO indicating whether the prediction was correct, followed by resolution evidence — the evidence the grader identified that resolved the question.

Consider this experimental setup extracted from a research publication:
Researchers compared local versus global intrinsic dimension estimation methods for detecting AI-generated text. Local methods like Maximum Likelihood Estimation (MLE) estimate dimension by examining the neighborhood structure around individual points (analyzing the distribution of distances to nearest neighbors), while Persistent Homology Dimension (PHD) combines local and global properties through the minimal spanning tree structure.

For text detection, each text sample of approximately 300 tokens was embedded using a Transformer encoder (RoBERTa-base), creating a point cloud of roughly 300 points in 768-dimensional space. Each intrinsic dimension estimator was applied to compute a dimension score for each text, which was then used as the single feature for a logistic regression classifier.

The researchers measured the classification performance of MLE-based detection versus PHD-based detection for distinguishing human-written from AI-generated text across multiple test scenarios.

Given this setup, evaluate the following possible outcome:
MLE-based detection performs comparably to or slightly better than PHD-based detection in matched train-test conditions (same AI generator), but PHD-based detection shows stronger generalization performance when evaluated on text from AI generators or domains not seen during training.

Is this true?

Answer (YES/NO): NO